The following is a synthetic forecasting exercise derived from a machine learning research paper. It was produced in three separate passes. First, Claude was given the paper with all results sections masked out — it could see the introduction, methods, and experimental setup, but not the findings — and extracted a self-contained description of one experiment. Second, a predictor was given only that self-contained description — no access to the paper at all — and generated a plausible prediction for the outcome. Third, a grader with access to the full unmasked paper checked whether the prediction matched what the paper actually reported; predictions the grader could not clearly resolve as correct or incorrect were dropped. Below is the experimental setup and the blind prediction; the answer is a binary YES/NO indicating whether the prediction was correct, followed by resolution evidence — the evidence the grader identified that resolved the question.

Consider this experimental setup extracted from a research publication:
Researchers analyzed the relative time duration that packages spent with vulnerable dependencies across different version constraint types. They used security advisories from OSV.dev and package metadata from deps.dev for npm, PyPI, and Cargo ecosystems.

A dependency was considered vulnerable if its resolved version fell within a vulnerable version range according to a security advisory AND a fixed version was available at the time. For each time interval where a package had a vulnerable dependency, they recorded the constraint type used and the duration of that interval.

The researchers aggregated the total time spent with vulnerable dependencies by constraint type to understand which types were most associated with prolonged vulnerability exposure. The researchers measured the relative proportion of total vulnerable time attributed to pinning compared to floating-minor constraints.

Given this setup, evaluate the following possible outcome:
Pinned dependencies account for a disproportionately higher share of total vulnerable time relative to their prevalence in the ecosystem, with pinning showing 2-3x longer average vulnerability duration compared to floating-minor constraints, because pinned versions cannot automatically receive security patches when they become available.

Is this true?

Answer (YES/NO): NO